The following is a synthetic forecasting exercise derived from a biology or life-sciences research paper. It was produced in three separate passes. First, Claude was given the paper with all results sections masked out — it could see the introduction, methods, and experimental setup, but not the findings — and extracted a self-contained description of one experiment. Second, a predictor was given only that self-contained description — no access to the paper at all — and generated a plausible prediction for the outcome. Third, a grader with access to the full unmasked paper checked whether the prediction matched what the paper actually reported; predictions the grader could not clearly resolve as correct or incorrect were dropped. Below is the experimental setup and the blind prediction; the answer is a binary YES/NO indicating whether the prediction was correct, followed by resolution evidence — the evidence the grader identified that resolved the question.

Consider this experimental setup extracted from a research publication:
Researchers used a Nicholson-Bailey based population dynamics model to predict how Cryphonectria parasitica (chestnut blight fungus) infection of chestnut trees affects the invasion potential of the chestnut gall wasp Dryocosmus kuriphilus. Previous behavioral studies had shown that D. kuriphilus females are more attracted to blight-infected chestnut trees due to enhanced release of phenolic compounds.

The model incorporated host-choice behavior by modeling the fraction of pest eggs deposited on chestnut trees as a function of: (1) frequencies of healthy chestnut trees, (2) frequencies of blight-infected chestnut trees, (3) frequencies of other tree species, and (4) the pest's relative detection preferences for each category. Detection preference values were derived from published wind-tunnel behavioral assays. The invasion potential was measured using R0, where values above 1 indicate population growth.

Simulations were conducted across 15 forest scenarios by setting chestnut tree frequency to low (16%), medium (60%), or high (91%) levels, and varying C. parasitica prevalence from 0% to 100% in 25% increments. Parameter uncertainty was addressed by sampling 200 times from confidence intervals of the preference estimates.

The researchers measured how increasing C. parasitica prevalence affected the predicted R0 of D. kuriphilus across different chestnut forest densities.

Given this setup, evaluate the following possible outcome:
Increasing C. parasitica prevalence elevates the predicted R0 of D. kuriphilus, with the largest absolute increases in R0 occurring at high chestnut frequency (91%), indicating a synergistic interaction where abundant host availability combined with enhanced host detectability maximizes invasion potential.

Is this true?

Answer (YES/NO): NO